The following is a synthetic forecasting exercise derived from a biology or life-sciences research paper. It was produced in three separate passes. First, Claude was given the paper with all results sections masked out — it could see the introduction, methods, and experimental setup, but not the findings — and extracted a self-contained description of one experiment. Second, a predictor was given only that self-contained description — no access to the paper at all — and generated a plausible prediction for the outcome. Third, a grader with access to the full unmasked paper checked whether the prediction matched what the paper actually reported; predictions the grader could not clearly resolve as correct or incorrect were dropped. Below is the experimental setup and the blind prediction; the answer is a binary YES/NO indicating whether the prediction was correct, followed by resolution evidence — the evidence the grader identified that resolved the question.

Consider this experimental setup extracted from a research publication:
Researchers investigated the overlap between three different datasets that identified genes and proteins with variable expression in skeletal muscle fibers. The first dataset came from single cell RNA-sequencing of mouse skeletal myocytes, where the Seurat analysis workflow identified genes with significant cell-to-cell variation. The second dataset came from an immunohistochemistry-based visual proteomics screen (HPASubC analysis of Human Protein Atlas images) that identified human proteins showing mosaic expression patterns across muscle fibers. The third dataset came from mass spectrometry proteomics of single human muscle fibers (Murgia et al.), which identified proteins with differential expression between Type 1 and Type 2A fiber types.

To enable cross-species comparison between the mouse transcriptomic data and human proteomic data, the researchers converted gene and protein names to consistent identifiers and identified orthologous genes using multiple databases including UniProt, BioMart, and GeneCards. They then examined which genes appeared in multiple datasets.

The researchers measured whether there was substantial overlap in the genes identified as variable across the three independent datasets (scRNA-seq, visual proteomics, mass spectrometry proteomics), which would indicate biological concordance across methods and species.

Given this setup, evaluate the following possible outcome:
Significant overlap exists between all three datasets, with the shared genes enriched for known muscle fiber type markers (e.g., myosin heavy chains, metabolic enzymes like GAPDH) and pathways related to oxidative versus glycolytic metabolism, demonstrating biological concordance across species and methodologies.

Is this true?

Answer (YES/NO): NO